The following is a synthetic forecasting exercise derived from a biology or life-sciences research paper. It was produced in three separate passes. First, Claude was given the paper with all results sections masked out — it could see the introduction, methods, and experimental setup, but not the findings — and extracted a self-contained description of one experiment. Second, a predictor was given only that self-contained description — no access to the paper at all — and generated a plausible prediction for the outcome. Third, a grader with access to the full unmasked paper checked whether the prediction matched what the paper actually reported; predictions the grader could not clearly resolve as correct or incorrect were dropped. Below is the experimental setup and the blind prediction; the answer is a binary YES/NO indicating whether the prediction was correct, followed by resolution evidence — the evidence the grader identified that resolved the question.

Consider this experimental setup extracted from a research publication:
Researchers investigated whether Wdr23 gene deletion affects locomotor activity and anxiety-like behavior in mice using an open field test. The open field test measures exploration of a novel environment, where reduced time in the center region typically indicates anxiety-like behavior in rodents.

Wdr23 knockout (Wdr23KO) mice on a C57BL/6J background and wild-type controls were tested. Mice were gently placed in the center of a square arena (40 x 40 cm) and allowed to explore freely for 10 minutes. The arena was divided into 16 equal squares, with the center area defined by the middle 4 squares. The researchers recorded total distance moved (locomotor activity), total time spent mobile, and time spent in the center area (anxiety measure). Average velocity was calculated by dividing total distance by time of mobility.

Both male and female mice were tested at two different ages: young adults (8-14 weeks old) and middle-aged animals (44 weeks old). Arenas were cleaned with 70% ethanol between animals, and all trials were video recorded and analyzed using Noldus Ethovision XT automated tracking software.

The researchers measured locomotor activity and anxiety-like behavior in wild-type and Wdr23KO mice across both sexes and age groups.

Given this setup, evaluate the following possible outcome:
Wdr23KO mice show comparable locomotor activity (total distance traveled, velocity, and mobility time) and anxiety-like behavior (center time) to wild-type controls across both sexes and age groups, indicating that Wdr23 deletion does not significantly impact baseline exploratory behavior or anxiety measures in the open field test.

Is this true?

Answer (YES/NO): NO